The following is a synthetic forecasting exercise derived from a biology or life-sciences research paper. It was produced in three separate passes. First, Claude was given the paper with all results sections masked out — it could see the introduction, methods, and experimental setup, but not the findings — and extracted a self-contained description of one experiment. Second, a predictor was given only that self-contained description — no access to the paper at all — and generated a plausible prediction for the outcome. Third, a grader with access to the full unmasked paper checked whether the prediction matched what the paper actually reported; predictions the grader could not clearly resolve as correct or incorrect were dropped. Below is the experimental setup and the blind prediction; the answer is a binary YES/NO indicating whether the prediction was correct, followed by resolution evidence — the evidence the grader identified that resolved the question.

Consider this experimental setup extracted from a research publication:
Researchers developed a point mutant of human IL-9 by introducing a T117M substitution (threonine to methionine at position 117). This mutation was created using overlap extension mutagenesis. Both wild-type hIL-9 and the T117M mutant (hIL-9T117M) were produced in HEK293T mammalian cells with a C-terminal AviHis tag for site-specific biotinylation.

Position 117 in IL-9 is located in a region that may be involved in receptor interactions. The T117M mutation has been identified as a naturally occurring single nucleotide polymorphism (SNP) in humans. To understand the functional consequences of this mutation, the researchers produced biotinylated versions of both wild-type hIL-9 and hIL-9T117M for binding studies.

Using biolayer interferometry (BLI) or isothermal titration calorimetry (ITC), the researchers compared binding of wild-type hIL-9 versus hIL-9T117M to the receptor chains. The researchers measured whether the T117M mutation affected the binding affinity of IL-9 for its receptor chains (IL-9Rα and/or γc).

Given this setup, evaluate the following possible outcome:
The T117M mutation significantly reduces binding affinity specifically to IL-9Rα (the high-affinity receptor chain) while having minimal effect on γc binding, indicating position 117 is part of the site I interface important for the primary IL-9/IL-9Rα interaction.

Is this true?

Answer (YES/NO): NO